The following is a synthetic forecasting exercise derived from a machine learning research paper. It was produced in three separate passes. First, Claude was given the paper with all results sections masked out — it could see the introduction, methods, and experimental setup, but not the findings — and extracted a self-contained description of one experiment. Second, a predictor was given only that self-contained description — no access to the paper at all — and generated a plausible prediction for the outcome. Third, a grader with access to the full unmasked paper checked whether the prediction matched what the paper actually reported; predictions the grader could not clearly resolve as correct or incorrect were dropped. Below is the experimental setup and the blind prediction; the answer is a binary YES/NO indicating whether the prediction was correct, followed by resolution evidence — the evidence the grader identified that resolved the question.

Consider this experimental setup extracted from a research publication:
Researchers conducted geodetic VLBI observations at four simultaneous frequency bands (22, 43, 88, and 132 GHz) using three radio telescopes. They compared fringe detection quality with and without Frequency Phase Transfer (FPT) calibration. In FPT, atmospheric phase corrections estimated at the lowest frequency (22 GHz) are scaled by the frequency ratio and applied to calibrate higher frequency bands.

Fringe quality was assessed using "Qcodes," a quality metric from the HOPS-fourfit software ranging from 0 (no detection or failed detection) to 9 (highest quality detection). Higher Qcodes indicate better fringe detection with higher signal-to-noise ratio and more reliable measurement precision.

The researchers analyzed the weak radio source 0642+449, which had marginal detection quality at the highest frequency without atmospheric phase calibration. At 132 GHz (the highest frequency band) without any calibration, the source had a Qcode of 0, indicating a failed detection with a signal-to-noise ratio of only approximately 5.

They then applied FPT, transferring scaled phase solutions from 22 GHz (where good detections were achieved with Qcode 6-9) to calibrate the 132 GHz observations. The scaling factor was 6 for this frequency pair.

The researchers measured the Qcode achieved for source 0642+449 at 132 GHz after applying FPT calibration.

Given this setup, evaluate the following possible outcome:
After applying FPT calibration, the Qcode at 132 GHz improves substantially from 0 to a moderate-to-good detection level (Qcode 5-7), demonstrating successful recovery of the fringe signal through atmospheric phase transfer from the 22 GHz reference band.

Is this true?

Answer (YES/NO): NO